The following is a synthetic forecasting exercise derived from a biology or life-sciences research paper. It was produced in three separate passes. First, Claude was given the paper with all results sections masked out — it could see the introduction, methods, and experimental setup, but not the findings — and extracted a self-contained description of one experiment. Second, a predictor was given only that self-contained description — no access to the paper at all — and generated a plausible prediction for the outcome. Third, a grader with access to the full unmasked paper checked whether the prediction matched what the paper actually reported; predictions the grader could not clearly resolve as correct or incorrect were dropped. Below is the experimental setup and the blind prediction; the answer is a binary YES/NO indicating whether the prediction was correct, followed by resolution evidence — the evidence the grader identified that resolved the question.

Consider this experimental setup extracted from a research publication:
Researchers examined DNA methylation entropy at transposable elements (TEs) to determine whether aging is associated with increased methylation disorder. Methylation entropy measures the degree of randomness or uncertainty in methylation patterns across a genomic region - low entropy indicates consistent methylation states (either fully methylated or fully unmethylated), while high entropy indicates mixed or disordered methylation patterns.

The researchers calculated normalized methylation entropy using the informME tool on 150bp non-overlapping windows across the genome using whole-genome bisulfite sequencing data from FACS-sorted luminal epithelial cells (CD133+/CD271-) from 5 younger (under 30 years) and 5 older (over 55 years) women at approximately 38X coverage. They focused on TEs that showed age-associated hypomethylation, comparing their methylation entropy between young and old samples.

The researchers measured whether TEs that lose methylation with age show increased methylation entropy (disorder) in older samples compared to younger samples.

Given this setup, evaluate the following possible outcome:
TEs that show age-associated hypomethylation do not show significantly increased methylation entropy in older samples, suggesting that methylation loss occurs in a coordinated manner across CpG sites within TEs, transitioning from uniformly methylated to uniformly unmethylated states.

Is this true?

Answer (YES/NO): NO